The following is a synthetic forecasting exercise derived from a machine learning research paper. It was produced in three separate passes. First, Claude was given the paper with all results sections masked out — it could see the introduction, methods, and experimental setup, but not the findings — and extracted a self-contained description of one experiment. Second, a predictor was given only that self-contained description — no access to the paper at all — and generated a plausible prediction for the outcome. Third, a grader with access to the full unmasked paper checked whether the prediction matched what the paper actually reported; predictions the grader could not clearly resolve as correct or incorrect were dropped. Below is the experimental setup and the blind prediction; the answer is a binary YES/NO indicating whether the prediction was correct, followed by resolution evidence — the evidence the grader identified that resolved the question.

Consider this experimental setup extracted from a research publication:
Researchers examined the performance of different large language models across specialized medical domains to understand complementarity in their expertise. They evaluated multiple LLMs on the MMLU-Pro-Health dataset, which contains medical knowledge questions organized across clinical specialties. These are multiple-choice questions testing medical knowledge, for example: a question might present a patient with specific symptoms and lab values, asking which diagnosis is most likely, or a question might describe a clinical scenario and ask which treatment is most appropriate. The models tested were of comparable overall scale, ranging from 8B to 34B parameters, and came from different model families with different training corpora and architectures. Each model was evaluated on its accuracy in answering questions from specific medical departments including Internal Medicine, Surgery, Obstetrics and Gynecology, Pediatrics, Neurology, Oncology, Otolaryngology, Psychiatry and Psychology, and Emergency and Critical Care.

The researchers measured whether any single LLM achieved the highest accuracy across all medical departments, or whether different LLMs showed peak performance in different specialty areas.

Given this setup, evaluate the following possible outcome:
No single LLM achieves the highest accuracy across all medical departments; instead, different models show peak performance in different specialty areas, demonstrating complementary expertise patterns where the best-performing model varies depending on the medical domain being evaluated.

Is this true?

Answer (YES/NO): YES